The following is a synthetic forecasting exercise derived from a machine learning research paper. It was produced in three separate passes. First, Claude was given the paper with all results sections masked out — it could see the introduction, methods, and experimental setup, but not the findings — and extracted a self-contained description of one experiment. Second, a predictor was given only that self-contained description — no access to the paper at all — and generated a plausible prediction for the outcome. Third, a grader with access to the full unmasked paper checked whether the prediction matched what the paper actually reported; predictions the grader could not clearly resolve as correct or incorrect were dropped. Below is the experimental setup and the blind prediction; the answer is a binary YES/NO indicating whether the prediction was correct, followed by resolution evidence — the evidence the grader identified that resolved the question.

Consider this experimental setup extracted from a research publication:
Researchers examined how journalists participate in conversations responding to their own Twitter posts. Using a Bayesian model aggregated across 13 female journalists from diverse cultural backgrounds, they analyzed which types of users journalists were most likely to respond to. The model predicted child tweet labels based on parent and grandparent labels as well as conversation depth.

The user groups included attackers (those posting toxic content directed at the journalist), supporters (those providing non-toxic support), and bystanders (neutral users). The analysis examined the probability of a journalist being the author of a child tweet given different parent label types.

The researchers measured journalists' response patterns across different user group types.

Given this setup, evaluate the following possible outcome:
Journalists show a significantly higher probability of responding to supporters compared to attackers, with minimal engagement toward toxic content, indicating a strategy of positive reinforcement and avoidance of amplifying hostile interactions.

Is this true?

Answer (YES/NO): YES